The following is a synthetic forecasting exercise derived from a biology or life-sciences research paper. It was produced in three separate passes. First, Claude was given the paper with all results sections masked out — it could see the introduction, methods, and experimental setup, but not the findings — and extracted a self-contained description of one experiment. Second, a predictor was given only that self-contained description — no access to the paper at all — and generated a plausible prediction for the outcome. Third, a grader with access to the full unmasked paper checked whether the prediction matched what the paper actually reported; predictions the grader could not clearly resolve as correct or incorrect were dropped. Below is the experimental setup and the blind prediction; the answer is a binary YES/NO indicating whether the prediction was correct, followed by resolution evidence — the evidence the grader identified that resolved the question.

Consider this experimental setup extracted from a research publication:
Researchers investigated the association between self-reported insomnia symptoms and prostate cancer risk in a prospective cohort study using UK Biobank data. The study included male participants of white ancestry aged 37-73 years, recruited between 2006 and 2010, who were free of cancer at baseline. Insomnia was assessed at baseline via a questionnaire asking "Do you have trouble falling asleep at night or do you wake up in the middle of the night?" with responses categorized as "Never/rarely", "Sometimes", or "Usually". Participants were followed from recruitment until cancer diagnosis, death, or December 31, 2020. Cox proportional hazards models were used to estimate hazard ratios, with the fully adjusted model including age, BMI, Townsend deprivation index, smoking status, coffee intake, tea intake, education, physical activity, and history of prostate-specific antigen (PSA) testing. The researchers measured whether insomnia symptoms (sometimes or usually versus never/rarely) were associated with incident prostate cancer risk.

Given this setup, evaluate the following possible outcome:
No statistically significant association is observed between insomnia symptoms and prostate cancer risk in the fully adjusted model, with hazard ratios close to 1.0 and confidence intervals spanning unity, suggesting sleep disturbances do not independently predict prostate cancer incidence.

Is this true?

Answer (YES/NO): YES